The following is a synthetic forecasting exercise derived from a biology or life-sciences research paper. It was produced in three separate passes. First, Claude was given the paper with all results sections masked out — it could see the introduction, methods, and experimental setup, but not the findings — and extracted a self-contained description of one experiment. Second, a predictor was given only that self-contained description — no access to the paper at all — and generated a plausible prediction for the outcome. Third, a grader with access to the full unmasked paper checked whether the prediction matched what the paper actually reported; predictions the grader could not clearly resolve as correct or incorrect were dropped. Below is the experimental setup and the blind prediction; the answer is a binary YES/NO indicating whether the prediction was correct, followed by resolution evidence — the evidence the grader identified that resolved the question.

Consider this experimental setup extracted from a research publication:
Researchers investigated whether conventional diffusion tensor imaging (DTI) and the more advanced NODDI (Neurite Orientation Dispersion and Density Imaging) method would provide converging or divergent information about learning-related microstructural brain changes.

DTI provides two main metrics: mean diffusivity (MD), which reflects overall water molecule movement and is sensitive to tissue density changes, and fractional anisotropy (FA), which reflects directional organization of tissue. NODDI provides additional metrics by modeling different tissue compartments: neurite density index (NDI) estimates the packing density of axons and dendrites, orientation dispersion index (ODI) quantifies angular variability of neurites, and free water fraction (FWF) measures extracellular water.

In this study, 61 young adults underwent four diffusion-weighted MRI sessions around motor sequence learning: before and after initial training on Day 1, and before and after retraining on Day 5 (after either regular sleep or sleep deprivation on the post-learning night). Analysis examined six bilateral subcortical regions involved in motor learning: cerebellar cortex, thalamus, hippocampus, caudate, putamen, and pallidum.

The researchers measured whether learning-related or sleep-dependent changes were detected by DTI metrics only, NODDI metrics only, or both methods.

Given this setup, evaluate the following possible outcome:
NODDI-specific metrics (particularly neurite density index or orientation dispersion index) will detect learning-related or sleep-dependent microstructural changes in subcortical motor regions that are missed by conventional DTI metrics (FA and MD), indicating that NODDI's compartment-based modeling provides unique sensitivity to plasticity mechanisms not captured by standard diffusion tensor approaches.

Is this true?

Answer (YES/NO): YES